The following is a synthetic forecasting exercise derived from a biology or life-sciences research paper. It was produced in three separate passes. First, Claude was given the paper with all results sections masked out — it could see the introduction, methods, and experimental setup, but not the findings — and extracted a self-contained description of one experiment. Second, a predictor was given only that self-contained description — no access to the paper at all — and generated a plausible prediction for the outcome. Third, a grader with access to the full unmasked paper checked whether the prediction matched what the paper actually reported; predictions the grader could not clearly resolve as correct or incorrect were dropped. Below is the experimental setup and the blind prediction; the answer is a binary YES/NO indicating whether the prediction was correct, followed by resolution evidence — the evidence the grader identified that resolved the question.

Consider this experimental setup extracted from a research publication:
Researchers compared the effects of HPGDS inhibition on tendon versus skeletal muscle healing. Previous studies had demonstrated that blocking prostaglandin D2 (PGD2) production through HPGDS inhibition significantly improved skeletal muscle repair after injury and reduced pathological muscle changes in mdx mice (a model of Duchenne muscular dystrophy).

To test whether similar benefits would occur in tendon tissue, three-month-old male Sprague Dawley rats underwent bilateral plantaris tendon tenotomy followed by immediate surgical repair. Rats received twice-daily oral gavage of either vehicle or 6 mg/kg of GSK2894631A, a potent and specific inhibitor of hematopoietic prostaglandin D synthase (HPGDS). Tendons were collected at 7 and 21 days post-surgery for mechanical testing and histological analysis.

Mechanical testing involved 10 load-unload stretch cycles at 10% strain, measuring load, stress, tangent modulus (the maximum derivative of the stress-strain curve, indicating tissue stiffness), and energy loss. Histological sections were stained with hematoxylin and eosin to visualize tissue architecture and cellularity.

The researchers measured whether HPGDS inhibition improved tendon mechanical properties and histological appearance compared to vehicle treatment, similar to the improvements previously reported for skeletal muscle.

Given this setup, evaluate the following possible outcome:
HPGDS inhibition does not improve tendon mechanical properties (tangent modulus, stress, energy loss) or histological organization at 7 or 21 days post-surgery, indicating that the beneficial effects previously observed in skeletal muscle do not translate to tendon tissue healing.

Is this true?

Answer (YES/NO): YES